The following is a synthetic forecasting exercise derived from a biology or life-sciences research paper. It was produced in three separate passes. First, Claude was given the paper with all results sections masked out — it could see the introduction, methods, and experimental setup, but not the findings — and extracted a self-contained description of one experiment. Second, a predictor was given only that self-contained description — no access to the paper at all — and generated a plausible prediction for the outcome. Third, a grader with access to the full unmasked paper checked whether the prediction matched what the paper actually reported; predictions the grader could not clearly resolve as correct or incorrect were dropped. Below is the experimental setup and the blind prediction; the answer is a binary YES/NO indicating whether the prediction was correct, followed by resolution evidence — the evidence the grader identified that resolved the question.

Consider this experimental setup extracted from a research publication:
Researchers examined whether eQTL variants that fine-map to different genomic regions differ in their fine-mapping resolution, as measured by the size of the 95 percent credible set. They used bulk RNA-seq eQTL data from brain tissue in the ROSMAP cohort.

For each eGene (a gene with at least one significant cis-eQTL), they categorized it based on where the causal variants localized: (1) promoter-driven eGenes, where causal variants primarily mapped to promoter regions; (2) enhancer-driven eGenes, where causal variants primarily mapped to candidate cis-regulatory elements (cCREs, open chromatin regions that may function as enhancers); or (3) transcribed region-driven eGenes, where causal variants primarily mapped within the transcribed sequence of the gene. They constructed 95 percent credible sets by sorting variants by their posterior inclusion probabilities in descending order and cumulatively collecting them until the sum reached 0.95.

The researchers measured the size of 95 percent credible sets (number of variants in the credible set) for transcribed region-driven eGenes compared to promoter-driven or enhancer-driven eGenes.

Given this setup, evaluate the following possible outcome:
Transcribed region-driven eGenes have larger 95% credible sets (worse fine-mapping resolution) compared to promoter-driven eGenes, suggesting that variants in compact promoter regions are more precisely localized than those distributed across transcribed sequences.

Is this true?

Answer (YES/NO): YES